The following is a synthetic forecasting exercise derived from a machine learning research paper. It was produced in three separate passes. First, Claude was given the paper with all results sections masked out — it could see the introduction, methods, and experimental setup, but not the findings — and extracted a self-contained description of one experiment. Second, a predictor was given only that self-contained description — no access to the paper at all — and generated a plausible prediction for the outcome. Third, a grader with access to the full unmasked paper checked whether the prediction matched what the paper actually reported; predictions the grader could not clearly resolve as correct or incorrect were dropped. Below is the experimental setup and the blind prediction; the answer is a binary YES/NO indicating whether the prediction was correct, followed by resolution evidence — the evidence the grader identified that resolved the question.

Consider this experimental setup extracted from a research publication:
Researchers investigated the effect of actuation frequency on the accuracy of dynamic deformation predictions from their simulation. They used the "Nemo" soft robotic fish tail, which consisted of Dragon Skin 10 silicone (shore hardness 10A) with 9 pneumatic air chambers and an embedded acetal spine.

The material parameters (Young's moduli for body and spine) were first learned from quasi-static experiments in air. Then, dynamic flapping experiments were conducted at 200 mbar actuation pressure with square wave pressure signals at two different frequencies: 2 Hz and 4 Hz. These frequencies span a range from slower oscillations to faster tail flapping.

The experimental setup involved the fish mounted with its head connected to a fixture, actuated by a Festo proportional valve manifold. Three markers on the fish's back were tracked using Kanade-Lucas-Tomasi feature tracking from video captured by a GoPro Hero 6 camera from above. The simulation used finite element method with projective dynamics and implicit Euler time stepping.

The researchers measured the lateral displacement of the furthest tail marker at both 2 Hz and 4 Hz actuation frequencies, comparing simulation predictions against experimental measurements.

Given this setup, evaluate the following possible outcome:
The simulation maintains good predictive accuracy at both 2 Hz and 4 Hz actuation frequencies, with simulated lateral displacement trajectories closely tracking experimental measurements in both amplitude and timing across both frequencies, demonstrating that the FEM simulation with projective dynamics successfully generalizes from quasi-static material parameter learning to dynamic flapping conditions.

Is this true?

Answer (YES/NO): YES